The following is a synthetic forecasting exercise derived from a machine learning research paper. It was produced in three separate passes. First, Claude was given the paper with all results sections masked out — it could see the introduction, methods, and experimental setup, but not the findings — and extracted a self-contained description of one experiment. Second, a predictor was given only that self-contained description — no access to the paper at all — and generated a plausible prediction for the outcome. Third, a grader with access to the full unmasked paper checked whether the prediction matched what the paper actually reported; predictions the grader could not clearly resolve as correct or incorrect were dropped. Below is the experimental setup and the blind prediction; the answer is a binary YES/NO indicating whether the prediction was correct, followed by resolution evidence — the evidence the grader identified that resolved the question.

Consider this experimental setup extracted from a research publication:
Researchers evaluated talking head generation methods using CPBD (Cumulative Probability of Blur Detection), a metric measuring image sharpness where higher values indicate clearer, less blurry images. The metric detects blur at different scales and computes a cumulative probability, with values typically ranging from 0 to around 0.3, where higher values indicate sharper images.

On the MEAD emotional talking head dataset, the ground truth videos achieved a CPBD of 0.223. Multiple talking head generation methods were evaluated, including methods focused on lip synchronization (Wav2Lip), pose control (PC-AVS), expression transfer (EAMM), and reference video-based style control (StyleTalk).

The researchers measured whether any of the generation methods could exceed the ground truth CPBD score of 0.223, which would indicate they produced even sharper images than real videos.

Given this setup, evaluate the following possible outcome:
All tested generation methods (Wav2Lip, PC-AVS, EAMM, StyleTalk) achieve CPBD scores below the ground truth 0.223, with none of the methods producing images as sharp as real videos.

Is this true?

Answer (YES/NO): YES